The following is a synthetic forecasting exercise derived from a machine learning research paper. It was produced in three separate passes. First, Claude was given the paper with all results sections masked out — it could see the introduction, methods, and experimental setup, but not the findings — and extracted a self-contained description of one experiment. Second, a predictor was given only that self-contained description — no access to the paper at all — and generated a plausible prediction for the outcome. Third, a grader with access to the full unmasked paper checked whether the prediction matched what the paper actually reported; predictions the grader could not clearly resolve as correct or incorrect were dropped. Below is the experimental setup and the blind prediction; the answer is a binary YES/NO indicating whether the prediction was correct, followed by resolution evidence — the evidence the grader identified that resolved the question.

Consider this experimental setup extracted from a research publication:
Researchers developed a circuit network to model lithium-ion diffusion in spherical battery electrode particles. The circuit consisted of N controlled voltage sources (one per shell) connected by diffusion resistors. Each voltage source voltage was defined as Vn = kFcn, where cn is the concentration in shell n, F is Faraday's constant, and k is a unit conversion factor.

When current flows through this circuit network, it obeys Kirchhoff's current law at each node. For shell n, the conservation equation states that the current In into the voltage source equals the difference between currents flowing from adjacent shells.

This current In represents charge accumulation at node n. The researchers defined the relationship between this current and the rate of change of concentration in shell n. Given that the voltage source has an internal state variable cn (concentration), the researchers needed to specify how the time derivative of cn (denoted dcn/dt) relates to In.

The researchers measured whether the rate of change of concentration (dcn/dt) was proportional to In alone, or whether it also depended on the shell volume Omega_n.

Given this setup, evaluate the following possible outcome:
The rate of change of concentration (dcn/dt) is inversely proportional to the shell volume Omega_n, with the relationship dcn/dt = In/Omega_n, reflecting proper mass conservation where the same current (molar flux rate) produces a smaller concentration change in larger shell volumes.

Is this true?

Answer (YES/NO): NO